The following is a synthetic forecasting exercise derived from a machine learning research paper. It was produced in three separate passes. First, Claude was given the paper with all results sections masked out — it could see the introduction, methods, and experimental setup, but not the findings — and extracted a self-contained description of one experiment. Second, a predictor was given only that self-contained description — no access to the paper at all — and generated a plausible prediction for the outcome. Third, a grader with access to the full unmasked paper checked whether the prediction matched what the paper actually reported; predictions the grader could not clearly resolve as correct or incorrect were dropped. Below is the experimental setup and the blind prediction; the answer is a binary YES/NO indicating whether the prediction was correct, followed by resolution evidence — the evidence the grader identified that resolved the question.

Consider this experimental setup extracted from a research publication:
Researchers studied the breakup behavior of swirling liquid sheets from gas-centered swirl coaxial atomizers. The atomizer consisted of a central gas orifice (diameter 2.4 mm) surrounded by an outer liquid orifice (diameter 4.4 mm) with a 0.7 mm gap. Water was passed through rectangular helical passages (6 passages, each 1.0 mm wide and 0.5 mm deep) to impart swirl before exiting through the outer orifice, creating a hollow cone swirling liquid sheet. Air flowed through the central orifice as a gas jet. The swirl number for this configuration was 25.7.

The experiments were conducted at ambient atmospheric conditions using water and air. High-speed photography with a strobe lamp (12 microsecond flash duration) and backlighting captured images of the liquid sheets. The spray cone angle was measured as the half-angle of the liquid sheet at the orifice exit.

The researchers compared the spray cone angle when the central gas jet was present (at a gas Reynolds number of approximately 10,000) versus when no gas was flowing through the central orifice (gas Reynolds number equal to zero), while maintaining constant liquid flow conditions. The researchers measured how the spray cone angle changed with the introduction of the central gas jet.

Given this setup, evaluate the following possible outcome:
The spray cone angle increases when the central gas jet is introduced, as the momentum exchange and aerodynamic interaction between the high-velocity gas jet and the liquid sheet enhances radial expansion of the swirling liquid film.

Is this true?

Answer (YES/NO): NO